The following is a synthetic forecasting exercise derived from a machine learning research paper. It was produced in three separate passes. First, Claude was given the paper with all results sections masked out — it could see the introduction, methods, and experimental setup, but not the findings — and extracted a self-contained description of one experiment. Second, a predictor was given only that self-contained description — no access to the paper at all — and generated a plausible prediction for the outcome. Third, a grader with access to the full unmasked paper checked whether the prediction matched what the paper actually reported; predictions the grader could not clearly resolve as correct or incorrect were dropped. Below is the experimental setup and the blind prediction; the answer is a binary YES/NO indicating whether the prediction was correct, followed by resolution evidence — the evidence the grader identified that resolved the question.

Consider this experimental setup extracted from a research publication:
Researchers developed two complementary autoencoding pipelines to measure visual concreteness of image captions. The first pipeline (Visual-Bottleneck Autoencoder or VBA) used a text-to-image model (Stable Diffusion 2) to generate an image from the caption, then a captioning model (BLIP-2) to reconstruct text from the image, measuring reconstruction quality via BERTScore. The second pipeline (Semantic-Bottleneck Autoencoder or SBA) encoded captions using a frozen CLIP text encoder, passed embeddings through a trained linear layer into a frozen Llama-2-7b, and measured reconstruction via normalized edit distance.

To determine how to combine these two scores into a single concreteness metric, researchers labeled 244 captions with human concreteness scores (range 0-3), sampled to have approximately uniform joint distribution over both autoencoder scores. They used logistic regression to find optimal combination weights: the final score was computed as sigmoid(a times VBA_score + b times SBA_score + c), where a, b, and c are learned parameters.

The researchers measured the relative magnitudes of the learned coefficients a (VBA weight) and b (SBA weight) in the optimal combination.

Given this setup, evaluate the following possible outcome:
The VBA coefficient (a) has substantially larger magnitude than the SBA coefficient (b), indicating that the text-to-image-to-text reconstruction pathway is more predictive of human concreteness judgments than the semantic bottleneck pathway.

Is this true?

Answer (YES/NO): YES